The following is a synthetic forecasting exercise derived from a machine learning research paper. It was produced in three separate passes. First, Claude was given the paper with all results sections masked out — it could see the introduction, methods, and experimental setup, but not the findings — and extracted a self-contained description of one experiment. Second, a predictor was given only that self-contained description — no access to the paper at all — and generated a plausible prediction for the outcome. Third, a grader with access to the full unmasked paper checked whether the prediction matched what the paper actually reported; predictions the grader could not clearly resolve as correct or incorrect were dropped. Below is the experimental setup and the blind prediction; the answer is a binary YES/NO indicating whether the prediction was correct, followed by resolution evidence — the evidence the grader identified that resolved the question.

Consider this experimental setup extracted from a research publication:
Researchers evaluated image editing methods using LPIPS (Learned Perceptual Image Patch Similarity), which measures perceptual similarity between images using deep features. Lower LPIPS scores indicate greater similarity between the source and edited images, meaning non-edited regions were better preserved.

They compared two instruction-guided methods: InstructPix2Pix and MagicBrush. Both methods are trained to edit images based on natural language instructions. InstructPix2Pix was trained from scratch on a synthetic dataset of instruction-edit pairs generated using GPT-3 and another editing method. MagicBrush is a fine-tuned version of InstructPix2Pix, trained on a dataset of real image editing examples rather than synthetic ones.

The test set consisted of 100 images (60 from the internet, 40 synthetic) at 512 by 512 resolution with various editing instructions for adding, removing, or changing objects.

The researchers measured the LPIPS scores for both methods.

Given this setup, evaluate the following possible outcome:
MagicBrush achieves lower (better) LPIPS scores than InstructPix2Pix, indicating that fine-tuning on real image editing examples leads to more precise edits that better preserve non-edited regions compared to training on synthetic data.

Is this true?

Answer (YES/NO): NO